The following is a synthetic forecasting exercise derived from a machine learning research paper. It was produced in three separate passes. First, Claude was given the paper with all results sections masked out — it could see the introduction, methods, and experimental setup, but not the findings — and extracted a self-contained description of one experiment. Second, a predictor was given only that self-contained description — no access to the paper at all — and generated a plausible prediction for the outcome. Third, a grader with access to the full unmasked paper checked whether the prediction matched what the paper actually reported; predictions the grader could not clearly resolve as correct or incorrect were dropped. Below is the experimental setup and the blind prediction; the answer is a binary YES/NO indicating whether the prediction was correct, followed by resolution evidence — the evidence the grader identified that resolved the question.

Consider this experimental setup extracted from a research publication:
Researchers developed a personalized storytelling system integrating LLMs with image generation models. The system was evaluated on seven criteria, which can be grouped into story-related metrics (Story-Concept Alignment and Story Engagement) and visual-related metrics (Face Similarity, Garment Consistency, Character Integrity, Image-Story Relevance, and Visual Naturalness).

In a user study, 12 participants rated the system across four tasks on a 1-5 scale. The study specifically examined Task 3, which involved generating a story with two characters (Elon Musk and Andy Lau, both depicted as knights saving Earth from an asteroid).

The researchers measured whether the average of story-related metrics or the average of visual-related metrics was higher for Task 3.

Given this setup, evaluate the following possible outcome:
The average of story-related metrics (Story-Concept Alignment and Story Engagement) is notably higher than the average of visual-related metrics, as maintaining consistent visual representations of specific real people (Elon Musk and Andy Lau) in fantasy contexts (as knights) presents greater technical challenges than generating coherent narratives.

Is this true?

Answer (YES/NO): YES